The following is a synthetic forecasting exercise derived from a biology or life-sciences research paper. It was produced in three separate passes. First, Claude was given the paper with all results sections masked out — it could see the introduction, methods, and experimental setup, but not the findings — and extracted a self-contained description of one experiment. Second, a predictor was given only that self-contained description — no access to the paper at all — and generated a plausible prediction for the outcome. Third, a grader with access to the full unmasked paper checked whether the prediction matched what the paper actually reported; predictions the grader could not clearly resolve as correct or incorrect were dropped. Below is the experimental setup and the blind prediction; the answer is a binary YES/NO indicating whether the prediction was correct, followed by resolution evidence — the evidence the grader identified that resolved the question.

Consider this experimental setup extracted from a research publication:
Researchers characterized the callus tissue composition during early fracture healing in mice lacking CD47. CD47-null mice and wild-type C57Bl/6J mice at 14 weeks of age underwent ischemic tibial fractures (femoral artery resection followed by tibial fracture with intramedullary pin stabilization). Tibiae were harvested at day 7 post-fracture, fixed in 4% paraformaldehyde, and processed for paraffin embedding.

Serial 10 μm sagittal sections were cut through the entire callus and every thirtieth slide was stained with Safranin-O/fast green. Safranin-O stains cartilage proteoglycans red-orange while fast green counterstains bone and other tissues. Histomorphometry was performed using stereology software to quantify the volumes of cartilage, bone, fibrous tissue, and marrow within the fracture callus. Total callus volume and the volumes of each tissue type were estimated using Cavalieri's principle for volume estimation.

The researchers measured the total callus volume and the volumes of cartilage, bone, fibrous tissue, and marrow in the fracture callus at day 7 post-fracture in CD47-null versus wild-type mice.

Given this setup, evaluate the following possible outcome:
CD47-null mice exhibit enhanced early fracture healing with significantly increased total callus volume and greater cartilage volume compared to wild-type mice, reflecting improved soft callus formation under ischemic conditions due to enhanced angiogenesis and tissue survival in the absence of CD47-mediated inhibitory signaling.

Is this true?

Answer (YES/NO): NO